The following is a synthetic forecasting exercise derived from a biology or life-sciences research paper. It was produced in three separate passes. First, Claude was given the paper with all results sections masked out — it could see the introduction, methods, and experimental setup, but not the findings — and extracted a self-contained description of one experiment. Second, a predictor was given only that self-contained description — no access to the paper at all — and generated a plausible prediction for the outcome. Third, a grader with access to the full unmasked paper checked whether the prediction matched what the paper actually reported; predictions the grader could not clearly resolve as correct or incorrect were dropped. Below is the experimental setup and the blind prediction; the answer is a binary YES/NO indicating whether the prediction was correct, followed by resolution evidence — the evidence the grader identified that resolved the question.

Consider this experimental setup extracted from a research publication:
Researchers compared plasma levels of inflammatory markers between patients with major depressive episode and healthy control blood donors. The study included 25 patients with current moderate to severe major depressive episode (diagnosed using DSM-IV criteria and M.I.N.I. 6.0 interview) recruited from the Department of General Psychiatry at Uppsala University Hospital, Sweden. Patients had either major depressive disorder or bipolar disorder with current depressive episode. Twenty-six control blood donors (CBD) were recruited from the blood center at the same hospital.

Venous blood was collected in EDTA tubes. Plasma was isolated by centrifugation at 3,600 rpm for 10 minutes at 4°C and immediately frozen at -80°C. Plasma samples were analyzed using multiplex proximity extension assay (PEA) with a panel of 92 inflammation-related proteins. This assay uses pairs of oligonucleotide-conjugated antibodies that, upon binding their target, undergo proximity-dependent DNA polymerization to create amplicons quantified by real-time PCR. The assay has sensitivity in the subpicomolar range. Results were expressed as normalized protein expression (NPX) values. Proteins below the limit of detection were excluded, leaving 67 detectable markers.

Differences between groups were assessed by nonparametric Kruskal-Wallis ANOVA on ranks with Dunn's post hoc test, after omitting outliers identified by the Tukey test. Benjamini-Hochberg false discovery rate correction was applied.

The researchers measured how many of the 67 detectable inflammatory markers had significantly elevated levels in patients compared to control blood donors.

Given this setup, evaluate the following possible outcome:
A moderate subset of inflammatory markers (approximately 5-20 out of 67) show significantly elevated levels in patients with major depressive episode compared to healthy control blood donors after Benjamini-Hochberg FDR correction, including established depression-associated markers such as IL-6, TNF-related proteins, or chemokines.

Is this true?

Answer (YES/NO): YES